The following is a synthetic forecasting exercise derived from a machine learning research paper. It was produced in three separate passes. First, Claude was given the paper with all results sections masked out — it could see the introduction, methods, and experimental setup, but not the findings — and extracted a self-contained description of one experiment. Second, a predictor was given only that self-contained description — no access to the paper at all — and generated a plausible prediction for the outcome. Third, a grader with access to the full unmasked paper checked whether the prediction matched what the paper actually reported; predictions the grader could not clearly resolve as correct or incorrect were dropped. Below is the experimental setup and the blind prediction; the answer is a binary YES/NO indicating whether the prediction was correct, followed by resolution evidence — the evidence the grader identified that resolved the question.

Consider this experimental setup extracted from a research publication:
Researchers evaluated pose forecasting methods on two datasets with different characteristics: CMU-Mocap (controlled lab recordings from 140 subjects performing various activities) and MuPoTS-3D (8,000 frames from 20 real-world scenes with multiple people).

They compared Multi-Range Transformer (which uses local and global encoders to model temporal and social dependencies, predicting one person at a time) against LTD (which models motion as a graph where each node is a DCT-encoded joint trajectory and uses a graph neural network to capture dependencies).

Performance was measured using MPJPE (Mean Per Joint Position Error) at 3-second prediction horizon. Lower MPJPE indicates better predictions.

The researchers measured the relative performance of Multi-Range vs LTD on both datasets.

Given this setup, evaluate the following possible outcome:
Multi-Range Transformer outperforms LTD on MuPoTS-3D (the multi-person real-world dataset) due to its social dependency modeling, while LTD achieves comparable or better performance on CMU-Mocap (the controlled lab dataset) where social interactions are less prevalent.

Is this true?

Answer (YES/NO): NO